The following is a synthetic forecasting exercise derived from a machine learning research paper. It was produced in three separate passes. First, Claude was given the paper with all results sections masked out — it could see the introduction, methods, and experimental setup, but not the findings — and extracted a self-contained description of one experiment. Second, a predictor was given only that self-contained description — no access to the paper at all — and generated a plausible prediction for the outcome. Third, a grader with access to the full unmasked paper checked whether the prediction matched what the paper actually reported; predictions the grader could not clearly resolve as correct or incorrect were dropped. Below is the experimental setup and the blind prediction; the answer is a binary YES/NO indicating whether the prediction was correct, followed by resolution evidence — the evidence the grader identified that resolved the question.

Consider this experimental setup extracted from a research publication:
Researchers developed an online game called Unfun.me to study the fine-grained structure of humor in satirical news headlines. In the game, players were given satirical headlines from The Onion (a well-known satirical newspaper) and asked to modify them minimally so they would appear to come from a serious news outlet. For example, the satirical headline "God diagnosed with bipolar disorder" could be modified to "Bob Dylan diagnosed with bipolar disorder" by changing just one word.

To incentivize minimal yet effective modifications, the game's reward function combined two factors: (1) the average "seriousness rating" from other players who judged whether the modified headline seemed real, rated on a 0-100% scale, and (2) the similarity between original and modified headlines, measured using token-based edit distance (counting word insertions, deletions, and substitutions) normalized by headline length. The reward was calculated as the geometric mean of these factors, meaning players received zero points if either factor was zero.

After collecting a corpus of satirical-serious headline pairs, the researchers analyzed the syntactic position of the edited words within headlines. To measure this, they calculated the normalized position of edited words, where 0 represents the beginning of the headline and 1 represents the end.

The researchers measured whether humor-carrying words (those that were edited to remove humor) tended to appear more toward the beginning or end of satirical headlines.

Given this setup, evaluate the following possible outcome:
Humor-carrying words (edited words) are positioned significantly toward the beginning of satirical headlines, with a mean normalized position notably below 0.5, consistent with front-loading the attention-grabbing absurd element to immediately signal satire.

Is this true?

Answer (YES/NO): NO